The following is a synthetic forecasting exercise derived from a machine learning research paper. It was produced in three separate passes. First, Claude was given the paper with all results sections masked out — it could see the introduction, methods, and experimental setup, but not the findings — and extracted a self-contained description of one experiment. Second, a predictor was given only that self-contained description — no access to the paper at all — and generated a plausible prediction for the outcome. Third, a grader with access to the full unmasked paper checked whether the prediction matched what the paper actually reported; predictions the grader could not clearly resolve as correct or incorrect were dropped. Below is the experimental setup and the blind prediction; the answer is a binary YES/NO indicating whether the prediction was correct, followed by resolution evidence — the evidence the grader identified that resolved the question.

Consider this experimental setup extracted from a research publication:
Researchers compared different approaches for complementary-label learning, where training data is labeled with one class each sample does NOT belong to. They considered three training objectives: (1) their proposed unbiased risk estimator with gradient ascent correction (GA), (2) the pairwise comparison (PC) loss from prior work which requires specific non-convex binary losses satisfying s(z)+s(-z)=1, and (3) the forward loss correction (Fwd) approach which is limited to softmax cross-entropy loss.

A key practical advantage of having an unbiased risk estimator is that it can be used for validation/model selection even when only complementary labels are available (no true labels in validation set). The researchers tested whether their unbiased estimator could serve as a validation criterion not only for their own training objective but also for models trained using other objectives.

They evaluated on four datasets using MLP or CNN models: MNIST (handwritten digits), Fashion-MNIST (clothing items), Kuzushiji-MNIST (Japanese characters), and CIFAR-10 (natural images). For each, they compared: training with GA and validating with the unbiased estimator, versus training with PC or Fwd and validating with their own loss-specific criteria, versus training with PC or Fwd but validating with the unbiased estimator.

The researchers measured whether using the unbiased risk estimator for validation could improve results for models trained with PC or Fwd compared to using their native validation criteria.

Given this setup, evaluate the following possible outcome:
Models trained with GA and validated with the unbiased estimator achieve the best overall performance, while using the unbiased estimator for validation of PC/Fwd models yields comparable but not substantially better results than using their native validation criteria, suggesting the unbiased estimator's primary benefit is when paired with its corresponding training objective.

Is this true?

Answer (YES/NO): NO